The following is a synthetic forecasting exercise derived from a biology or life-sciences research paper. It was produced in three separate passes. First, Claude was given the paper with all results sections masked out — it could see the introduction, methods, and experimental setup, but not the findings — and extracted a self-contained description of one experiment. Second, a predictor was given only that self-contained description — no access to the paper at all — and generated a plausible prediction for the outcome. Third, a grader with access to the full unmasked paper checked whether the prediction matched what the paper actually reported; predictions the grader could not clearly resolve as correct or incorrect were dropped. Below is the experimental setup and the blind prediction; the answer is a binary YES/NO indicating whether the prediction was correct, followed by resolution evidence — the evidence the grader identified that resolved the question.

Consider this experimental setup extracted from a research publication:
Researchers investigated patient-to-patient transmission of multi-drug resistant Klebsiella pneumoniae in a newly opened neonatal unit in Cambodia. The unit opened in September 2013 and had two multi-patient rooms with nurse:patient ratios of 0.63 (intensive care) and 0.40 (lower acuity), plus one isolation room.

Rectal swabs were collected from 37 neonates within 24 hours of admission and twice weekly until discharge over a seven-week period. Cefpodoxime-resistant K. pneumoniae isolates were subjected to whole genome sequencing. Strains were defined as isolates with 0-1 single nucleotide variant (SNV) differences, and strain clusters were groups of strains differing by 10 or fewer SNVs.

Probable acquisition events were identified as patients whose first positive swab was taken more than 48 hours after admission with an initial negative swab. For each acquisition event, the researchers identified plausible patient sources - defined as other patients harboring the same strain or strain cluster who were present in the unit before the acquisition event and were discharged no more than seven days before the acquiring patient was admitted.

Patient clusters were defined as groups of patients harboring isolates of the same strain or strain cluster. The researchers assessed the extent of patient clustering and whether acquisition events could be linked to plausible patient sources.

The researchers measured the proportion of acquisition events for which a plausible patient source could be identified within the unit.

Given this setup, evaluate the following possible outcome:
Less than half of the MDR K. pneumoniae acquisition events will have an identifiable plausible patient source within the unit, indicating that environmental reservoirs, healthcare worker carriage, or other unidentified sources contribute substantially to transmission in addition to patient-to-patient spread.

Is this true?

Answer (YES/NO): YES